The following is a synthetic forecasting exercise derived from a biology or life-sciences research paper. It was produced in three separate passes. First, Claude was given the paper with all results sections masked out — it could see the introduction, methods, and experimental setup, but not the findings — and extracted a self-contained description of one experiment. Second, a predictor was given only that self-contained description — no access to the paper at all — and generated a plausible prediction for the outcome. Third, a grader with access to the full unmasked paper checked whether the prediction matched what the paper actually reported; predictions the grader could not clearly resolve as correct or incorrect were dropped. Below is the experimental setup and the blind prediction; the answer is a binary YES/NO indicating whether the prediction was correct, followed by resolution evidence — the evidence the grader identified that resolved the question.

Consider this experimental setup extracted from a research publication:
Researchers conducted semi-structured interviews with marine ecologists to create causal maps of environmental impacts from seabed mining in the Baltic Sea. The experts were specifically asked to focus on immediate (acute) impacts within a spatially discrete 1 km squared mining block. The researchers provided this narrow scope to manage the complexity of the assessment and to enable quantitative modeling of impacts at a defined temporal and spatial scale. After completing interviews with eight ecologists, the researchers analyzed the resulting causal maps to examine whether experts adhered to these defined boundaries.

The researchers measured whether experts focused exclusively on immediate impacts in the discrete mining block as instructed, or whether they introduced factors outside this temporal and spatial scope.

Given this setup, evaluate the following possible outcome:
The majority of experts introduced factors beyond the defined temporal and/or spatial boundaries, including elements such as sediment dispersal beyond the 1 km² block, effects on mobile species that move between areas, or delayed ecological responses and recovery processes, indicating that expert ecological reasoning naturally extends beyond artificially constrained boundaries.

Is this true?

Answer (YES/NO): YES